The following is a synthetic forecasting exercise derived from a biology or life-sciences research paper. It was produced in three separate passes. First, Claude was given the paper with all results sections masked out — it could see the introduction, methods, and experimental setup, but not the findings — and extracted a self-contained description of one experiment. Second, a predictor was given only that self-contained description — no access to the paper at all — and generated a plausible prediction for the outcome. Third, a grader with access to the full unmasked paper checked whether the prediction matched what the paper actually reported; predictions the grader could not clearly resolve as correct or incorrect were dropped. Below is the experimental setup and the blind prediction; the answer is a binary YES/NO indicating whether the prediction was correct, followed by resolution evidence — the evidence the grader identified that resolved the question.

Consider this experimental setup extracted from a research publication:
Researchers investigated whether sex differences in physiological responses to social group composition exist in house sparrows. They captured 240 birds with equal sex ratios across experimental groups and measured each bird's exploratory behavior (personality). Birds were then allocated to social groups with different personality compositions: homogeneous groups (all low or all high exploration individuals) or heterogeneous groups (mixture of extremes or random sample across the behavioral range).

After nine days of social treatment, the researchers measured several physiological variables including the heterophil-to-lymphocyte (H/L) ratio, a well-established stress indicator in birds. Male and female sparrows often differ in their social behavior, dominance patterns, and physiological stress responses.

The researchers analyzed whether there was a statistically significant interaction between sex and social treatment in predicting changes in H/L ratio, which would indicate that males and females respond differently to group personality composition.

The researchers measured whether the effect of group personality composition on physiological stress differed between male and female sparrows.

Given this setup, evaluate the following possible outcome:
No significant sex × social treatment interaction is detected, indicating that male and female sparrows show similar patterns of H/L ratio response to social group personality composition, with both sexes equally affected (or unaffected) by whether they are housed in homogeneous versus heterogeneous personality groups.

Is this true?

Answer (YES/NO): YES